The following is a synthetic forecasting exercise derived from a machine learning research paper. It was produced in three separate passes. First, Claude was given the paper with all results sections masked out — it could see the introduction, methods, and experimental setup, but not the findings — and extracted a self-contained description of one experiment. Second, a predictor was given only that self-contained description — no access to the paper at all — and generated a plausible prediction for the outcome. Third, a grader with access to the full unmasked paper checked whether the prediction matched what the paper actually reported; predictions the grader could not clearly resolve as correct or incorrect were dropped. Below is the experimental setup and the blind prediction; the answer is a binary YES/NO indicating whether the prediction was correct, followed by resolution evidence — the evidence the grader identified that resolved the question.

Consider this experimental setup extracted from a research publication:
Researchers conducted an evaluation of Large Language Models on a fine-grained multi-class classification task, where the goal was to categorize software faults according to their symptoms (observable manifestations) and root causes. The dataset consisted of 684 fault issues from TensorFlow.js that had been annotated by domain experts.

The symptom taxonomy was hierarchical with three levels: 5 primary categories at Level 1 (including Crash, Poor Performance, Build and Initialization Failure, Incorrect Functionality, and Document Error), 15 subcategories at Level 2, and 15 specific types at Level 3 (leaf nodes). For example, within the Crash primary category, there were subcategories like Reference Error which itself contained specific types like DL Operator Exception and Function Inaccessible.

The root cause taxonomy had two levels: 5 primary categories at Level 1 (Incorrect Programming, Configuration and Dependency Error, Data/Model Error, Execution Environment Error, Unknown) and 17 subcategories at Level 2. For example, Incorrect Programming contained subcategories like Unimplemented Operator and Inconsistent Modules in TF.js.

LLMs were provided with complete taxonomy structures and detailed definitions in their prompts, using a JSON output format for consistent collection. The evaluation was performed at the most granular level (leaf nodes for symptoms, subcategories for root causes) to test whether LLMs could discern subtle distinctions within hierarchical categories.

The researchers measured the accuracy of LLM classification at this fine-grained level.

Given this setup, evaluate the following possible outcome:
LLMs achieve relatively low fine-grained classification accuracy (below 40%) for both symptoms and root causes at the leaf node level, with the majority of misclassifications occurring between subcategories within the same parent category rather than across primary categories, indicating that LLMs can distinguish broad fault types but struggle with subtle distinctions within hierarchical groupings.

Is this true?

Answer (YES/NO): NO